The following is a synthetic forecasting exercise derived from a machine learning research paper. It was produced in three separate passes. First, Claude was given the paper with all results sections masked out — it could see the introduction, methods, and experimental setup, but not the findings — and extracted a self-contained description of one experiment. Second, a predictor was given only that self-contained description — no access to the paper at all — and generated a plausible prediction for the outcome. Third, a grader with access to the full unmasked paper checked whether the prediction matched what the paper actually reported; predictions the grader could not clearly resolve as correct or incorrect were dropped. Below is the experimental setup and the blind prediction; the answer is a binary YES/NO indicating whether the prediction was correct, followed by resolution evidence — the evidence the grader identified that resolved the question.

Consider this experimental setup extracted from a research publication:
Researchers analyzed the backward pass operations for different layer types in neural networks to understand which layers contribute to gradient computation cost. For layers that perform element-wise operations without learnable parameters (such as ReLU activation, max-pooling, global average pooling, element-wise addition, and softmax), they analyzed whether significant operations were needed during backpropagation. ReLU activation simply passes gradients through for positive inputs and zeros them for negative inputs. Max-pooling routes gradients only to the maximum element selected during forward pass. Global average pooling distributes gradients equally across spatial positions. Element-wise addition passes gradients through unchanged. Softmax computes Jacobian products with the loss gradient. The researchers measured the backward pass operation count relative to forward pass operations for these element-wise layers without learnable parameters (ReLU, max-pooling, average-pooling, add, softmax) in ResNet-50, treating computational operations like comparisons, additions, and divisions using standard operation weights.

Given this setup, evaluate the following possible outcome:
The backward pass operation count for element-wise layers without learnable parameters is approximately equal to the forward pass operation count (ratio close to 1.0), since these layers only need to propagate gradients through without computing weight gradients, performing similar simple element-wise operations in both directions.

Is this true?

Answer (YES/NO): NO